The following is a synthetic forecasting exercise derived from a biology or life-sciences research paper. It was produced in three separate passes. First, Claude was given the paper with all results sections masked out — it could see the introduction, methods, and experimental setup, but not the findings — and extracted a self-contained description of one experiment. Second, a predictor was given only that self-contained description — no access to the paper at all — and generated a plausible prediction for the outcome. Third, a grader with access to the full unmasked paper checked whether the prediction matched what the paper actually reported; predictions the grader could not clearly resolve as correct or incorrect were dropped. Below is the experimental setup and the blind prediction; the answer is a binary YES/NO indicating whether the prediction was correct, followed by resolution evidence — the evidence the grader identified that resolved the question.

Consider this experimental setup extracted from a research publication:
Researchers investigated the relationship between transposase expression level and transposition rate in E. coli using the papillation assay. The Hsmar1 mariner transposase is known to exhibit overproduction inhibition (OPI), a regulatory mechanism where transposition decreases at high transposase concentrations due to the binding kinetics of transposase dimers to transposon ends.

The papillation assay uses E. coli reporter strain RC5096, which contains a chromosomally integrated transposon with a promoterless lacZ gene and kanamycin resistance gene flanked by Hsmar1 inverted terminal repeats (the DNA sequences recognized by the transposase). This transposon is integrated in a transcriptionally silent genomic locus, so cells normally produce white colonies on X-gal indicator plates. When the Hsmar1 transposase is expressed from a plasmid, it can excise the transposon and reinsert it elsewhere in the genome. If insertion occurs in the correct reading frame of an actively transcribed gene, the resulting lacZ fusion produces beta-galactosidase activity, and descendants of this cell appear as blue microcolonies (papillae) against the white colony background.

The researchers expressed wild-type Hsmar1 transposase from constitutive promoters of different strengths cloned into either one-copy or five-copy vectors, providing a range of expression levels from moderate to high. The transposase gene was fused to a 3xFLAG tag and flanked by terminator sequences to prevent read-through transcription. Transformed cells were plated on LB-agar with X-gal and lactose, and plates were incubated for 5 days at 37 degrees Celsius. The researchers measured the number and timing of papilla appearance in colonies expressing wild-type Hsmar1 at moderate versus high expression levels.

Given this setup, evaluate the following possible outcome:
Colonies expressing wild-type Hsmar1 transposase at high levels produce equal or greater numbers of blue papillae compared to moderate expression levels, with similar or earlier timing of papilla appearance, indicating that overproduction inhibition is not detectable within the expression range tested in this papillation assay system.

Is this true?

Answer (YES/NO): NO